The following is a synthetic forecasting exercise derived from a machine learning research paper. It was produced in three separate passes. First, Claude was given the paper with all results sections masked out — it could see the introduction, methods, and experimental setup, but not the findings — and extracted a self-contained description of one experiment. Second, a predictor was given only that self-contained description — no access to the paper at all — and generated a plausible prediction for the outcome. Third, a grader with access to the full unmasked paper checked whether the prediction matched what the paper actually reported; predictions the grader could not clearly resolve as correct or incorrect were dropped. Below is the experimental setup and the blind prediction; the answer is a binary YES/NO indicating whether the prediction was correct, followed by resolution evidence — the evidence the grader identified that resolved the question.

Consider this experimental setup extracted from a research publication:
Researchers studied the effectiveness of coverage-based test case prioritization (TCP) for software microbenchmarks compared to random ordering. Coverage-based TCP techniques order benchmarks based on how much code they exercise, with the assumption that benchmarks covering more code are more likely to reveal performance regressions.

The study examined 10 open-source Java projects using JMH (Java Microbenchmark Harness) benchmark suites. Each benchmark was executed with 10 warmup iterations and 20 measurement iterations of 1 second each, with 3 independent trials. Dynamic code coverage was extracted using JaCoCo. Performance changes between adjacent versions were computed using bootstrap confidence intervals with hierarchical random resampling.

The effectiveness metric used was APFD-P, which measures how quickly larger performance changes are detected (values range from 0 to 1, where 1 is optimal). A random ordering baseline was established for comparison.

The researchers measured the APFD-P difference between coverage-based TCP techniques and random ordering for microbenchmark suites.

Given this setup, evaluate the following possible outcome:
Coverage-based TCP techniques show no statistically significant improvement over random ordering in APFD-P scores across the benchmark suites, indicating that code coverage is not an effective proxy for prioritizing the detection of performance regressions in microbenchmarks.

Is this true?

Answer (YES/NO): NO